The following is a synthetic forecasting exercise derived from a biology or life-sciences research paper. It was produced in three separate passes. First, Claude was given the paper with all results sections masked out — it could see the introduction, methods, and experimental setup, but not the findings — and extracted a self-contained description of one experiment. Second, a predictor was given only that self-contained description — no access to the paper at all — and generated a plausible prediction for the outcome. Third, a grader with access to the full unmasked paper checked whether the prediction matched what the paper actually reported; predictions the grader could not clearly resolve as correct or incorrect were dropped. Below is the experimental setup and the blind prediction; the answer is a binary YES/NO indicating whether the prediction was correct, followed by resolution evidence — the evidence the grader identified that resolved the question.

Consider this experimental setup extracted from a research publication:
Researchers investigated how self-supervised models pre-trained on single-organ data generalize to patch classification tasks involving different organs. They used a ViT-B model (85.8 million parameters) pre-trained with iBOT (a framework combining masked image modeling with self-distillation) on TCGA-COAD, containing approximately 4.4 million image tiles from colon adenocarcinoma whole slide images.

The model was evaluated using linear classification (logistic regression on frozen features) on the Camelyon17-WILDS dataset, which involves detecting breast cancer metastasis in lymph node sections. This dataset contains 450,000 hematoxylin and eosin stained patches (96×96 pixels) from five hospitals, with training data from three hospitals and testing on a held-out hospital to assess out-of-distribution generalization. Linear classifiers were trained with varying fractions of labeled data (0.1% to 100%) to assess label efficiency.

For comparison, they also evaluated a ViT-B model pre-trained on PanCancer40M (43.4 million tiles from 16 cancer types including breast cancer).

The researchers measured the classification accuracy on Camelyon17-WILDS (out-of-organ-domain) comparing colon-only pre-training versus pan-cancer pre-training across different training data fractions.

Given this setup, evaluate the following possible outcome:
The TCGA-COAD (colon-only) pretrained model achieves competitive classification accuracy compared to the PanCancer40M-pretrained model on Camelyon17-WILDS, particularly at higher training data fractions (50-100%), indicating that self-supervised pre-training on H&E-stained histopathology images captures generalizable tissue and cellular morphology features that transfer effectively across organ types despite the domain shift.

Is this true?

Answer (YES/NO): NO